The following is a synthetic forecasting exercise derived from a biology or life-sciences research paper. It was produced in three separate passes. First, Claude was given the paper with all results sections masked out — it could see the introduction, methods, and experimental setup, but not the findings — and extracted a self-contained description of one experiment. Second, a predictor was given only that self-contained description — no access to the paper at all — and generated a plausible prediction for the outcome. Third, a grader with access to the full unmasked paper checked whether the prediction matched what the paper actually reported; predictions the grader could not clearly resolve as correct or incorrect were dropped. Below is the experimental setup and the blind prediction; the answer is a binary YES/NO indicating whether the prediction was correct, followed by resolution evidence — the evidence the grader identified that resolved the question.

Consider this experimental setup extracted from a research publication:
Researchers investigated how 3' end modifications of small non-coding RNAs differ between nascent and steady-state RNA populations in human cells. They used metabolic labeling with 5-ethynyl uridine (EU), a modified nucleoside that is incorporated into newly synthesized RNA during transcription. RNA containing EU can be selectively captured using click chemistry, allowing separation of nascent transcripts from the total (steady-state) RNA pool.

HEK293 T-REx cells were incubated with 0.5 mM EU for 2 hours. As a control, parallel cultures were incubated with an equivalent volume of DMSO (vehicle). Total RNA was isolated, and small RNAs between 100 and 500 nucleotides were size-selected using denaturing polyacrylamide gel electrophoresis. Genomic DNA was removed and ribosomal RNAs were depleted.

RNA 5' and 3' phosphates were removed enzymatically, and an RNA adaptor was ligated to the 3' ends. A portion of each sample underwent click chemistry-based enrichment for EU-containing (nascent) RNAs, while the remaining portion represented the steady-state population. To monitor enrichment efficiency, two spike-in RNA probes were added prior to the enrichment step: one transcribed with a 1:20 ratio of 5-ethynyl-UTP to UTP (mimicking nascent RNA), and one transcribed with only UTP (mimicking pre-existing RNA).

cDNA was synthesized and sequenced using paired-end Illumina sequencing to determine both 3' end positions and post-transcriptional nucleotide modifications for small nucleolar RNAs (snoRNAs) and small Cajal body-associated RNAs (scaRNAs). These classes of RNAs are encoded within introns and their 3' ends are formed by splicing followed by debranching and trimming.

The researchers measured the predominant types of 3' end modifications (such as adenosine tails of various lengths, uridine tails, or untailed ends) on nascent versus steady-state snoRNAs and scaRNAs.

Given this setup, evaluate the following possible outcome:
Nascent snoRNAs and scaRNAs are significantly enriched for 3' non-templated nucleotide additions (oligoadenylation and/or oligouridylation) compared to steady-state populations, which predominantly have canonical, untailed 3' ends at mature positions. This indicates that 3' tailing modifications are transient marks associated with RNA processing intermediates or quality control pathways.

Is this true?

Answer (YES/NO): YES